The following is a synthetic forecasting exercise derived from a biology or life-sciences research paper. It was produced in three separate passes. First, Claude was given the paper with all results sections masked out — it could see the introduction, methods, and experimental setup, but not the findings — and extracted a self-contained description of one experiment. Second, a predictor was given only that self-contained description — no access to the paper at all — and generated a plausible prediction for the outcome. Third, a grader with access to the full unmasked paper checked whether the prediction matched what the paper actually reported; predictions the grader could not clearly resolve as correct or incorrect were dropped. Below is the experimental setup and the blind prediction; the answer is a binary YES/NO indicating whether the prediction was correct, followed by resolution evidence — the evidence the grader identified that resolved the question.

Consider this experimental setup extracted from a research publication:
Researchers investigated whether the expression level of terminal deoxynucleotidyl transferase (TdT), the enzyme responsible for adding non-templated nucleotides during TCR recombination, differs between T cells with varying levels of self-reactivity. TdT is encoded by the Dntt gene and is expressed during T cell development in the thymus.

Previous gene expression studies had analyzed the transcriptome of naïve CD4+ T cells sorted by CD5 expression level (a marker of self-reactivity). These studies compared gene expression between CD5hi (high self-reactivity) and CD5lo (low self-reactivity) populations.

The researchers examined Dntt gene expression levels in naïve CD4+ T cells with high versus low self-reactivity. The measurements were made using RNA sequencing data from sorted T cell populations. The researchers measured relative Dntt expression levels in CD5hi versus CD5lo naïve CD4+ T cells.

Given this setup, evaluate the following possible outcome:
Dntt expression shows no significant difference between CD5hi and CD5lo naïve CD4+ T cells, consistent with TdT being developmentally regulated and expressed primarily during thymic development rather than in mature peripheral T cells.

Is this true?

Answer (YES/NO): NO